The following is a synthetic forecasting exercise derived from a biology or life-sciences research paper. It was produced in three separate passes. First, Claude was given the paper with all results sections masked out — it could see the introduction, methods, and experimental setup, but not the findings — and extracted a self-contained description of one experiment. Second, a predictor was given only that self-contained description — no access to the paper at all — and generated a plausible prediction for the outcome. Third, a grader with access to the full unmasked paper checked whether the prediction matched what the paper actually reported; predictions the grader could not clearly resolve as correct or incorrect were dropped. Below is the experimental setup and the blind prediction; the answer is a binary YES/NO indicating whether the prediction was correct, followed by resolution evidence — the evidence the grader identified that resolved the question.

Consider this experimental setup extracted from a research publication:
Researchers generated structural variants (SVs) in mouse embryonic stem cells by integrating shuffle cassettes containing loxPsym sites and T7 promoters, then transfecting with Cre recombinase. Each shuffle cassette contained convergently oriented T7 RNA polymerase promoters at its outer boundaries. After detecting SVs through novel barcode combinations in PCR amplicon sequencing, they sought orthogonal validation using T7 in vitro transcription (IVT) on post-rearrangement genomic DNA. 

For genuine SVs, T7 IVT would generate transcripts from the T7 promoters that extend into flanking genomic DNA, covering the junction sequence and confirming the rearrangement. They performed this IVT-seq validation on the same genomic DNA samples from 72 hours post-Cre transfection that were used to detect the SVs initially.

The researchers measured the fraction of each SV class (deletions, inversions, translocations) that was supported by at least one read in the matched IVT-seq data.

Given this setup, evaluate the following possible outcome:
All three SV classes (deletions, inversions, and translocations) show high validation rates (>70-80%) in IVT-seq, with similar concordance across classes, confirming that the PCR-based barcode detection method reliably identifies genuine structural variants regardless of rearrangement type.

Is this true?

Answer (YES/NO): NO